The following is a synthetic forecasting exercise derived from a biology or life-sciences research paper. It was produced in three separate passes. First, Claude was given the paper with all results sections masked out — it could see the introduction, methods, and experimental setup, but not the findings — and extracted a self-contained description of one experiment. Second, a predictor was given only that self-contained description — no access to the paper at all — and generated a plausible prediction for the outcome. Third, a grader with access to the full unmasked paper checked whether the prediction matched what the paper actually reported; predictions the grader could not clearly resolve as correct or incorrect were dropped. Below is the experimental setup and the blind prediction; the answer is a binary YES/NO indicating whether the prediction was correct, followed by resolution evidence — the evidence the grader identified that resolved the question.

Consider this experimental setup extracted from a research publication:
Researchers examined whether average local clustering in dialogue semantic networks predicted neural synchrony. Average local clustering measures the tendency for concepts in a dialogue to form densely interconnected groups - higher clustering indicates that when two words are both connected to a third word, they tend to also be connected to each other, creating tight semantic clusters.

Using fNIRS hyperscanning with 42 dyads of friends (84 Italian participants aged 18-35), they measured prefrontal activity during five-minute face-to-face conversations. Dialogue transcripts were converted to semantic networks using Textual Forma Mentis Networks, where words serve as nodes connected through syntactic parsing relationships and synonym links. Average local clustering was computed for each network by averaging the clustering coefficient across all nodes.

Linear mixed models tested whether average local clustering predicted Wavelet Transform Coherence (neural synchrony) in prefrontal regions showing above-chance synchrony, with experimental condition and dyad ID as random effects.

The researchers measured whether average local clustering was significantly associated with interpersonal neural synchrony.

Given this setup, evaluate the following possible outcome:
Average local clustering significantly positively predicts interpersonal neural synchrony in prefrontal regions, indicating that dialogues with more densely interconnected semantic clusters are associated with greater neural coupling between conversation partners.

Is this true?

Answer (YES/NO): NO